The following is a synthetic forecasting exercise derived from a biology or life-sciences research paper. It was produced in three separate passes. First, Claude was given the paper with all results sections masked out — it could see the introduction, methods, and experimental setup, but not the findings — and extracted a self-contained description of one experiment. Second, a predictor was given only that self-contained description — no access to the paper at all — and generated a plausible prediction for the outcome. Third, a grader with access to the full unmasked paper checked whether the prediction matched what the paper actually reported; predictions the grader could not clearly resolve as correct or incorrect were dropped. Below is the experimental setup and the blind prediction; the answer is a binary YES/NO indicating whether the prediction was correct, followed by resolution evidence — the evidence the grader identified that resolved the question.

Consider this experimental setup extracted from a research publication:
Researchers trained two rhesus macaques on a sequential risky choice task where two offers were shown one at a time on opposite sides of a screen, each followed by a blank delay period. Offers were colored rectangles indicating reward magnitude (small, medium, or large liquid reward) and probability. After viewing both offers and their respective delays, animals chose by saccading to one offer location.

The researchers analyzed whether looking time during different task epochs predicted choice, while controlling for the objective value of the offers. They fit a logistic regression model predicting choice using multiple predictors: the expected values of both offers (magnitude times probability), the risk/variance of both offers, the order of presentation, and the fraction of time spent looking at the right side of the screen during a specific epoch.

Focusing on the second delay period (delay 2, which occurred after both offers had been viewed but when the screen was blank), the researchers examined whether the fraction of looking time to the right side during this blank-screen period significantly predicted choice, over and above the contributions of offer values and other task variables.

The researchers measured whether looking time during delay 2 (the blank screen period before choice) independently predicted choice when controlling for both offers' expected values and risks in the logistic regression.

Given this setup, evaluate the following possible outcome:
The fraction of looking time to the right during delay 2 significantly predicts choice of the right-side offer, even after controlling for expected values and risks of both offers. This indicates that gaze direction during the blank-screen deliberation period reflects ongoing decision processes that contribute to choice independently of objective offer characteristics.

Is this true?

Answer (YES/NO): YES